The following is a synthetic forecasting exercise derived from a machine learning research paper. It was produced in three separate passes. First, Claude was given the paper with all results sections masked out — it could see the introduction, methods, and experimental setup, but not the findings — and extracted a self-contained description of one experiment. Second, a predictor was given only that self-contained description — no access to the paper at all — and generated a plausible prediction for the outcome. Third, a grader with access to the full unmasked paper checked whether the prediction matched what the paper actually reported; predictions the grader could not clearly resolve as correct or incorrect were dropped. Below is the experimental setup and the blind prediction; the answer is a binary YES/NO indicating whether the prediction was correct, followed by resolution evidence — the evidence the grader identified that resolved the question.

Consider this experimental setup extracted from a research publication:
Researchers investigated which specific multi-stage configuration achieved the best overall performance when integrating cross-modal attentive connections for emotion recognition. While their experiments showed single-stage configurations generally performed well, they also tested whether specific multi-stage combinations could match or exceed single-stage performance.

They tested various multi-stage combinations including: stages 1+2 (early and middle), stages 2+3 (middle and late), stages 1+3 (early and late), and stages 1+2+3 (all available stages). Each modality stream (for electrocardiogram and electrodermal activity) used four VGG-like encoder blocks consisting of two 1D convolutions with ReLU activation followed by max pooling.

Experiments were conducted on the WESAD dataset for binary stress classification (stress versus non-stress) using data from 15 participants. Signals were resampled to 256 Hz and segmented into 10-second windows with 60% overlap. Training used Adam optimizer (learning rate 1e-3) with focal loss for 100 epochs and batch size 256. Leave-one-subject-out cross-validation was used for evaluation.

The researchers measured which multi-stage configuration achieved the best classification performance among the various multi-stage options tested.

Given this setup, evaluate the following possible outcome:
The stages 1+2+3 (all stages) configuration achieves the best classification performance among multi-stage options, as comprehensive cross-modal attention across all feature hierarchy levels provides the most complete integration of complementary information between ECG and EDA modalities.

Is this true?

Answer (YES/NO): NO